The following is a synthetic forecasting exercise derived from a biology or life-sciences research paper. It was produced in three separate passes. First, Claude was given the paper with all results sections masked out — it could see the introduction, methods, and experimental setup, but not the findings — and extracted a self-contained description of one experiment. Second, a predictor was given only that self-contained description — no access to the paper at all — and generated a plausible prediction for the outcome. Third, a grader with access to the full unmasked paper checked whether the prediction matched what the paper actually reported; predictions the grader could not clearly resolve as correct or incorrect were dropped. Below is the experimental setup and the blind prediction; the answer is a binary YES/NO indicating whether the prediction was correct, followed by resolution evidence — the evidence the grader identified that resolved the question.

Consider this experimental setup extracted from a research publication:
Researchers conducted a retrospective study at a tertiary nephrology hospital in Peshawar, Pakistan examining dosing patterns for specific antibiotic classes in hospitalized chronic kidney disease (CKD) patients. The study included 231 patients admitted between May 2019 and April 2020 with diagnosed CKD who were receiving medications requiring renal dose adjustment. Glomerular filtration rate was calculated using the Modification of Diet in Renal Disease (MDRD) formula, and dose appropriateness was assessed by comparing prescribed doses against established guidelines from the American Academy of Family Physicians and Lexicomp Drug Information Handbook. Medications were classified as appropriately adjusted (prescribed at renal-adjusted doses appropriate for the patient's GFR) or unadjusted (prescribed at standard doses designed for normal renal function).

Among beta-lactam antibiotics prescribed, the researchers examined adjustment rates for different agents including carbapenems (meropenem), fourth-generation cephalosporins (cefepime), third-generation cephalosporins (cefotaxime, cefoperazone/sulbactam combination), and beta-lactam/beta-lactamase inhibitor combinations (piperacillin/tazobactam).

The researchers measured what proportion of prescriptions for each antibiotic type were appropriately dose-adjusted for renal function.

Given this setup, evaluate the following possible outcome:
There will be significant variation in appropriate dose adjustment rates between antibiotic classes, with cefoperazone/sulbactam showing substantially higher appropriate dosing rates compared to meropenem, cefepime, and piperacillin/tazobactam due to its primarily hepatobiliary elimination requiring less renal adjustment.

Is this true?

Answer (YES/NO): NO